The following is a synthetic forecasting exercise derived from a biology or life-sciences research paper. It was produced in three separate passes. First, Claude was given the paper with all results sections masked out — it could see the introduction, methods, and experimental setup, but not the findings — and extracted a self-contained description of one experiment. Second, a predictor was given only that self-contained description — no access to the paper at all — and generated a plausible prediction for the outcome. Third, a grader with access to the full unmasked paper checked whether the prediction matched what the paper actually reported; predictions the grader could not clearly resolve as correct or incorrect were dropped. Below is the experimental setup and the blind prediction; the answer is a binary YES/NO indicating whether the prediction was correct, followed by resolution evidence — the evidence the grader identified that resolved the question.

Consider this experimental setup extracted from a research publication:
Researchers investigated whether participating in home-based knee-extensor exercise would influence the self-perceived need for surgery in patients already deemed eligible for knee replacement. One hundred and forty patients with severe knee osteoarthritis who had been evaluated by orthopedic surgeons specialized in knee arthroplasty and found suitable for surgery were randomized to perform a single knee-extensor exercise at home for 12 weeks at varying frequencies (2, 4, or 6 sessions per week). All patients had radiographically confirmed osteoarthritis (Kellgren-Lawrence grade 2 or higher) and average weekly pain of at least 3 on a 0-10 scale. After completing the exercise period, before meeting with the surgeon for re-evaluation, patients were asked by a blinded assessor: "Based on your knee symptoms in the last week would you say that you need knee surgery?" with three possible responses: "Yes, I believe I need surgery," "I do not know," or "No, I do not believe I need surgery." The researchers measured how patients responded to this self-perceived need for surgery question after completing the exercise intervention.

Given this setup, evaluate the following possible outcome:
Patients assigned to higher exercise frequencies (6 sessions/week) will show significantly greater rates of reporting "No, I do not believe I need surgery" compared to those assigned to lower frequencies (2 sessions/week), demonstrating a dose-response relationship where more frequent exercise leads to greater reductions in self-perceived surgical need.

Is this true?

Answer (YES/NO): NO